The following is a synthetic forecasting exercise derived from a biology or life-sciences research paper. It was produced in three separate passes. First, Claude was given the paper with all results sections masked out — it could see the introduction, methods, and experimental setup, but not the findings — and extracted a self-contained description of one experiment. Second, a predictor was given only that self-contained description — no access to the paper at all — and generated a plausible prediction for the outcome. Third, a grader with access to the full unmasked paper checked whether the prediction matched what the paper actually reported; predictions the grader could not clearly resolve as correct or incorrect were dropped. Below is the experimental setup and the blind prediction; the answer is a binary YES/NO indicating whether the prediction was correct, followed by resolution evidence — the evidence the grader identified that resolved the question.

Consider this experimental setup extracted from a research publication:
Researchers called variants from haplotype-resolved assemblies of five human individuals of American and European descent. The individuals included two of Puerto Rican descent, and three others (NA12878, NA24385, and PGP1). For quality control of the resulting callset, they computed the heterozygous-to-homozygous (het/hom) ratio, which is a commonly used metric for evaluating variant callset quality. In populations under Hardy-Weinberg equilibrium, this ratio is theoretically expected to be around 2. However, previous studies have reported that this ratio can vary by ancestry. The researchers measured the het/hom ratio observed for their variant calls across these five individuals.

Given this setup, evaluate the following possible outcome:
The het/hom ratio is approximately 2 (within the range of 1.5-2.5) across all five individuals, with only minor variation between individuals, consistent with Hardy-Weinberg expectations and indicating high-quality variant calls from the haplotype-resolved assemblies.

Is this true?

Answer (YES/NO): NO